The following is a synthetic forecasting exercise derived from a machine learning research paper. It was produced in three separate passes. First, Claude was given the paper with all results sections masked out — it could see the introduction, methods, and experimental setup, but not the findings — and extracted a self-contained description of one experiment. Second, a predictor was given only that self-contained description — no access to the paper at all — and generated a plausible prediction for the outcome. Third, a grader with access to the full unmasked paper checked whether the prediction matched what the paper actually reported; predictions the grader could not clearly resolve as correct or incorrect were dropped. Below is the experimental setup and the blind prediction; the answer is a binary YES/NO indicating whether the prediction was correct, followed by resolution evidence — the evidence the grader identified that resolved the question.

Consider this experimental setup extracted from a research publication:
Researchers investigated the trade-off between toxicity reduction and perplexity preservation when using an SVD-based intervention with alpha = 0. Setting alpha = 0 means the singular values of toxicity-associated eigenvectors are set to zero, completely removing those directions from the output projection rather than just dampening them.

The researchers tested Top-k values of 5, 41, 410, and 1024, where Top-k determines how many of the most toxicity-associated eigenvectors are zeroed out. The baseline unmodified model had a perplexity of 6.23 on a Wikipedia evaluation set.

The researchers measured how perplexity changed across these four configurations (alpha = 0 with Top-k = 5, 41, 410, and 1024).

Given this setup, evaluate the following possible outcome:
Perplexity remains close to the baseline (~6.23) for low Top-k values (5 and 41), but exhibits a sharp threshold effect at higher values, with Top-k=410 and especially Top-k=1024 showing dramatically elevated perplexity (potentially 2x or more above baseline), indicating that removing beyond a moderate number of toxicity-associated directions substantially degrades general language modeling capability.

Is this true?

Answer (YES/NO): NO